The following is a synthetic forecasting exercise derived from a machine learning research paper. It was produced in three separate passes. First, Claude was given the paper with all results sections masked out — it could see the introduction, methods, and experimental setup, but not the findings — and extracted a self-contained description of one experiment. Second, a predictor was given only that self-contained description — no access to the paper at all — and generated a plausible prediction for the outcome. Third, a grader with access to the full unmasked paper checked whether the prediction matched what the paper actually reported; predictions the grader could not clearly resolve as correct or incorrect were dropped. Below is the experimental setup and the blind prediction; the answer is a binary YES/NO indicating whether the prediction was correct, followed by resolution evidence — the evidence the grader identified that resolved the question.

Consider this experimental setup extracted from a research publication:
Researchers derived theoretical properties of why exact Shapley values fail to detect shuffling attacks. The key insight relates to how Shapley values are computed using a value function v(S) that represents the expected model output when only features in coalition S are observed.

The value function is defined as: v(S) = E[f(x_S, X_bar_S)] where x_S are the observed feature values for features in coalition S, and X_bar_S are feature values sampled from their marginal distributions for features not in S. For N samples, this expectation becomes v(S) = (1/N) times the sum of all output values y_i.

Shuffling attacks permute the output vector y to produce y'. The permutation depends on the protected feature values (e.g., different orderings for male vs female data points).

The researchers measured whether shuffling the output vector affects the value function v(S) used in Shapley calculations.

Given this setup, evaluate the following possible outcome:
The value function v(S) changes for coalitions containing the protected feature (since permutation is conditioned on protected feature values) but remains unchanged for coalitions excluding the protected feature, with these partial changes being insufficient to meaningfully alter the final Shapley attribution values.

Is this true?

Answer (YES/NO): NO